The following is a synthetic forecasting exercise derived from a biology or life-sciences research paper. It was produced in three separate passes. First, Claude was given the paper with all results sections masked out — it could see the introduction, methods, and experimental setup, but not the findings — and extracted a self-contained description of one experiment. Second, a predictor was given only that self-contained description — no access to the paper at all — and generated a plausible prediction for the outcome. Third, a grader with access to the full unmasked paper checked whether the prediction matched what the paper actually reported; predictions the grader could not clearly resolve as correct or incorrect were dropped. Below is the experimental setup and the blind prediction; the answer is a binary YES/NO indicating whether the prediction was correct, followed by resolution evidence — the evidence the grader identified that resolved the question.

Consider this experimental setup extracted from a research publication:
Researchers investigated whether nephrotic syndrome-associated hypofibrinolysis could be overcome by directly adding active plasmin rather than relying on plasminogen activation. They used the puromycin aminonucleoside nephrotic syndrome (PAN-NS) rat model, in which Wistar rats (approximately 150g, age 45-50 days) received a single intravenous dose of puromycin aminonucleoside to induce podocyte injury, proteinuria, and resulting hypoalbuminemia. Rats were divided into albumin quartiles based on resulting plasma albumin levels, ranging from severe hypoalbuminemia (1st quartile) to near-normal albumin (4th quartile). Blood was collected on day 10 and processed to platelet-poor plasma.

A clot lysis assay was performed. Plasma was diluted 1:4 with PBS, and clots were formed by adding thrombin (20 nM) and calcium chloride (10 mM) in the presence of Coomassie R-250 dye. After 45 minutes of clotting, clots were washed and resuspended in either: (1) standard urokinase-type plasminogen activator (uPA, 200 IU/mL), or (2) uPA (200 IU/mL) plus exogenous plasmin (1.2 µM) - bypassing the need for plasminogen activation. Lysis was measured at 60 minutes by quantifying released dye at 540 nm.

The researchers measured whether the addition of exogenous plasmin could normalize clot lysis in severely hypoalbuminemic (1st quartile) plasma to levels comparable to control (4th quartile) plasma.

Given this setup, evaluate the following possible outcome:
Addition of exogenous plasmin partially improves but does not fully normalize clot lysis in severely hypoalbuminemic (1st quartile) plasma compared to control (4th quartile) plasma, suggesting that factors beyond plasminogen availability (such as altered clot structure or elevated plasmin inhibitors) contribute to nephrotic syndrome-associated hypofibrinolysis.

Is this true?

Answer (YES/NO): NO